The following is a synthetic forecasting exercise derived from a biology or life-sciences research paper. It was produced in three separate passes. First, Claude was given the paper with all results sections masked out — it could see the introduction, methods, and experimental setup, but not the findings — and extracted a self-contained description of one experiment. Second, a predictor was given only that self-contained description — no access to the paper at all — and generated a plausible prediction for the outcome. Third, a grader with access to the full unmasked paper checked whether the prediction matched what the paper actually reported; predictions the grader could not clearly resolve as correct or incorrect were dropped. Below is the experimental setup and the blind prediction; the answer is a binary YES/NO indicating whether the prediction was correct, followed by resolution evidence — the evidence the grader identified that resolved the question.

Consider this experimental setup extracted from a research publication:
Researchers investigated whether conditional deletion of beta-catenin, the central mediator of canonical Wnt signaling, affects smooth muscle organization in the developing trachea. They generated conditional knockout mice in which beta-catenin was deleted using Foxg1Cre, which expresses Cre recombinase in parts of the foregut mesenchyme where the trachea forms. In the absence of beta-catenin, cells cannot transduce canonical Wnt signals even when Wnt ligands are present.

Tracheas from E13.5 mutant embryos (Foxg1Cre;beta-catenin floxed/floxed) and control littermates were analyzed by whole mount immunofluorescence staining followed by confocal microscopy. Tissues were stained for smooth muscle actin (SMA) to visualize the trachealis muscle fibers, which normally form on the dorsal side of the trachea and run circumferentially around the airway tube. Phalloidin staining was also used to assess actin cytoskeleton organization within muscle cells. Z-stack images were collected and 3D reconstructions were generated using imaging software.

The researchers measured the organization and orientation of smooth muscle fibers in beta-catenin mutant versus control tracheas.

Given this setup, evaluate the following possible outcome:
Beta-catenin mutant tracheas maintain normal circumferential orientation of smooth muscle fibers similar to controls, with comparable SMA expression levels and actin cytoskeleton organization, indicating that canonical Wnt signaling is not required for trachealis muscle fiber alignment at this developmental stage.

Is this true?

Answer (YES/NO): NO